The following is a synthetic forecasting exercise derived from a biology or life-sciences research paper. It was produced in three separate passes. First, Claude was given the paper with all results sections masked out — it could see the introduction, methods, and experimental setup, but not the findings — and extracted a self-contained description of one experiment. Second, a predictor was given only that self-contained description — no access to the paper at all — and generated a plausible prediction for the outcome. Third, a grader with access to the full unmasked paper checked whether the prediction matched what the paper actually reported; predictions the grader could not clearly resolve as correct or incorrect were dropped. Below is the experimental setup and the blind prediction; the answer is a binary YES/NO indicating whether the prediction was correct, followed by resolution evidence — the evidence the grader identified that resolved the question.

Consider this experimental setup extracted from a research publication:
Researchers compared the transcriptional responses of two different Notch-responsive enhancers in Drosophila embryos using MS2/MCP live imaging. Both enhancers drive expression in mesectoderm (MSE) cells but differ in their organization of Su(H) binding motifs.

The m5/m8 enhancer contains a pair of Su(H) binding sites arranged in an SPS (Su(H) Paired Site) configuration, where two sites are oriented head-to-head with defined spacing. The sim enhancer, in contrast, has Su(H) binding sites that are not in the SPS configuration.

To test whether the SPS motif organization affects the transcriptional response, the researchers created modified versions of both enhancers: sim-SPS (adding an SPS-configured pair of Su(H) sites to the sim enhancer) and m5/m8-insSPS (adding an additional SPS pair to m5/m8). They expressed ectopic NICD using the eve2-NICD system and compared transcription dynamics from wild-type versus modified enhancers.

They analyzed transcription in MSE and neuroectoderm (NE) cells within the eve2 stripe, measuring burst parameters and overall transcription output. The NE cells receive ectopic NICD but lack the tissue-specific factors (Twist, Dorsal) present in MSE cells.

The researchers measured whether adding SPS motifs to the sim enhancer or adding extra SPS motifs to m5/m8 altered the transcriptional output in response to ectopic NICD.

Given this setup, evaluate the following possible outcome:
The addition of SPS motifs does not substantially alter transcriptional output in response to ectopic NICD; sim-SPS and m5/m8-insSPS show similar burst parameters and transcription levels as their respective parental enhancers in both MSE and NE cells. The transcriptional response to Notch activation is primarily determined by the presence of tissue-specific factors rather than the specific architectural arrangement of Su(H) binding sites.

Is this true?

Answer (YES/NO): NO